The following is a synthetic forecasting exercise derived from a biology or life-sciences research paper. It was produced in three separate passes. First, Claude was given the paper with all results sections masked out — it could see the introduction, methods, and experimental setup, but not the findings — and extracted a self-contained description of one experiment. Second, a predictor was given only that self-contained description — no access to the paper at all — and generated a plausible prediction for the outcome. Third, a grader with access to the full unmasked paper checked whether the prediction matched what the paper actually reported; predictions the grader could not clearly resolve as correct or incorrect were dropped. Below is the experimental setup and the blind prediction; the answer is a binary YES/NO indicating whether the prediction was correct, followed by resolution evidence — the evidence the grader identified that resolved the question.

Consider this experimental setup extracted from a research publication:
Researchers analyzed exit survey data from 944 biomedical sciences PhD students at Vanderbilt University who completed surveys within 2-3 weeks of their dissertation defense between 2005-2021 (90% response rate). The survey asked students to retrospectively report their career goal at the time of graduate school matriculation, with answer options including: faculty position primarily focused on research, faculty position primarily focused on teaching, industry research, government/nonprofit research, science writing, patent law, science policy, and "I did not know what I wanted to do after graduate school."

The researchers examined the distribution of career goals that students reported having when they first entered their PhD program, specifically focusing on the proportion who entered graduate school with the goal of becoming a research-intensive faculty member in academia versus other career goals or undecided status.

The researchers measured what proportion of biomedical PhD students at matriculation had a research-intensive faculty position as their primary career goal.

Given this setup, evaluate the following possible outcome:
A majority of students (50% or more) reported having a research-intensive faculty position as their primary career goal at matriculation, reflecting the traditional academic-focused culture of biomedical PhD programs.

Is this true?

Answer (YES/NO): NO